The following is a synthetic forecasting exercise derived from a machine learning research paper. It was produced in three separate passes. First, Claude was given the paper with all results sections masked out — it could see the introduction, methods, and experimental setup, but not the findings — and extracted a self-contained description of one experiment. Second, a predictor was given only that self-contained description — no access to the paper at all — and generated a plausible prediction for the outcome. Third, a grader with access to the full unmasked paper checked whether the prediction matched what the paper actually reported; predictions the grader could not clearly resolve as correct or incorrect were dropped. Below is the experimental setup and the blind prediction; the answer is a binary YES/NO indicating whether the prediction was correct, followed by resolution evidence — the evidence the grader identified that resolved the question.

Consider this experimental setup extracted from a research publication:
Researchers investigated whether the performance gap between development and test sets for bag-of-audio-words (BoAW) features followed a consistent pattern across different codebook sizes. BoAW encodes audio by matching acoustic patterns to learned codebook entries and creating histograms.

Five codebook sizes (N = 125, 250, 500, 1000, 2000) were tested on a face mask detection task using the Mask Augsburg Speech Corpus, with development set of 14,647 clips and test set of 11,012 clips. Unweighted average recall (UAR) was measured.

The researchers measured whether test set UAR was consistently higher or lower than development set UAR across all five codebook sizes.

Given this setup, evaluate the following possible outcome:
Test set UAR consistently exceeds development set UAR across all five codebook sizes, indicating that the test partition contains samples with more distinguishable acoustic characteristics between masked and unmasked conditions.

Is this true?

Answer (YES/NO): NO